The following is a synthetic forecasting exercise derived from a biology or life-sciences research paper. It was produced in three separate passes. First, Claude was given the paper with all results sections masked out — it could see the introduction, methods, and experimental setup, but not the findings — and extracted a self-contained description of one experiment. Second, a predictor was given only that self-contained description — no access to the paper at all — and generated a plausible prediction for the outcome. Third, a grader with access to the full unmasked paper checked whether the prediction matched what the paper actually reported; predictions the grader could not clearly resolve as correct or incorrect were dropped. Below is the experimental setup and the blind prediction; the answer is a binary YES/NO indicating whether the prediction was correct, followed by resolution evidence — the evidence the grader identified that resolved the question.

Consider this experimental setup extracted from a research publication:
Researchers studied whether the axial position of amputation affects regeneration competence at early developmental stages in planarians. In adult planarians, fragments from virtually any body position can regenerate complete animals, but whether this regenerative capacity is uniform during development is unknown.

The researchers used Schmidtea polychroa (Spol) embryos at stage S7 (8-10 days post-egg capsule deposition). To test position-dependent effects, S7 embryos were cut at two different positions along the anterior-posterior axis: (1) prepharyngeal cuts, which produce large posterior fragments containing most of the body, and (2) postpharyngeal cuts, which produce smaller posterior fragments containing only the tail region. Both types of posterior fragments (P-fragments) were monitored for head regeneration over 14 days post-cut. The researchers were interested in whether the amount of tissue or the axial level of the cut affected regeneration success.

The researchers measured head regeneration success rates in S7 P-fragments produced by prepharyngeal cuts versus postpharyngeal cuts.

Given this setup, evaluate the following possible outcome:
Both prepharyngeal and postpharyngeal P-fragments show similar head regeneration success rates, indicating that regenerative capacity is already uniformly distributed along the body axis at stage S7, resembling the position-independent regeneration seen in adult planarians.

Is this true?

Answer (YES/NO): NO